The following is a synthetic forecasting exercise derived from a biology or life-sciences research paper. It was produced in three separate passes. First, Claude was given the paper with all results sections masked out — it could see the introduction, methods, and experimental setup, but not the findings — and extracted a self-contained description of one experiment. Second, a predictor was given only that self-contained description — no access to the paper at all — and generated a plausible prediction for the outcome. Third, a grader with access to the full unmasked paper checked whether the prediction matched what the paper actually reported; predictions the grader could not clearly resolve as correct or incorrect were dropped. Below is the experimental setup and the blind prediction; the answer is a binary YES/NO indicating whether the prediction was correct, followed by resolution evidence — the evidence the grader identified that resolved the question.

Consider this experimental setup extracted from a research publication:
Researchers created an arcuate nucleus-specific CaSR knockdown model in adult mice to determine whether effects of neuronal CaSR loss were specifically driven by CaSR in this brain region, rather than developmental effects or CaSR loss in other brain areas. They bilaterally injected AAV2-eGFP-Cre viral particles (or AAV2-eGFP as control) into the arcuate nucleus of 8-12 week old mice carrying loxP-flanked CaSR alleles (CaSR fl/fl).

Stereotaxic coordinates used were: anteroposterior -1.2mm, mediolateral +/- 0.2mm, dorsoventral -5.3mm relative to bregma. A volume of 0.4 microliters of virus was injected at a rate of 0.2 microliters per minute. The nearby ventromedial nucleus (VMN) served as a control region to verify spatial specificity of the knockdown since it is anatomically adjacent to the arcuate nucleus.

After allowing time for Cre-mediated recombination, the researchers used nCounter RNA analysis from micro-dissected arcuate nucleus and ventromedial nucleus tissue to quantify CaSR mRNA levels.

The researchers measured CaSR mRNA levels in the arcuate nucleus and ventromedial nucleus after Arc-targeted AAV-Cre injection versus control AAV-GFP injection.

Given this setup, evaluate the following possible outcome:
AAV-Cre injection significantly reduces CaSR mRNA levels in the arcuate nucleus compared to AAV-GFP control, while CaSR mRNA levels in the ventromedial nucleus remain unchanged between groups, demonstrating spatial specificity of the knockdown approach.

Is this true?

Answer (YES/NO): YES